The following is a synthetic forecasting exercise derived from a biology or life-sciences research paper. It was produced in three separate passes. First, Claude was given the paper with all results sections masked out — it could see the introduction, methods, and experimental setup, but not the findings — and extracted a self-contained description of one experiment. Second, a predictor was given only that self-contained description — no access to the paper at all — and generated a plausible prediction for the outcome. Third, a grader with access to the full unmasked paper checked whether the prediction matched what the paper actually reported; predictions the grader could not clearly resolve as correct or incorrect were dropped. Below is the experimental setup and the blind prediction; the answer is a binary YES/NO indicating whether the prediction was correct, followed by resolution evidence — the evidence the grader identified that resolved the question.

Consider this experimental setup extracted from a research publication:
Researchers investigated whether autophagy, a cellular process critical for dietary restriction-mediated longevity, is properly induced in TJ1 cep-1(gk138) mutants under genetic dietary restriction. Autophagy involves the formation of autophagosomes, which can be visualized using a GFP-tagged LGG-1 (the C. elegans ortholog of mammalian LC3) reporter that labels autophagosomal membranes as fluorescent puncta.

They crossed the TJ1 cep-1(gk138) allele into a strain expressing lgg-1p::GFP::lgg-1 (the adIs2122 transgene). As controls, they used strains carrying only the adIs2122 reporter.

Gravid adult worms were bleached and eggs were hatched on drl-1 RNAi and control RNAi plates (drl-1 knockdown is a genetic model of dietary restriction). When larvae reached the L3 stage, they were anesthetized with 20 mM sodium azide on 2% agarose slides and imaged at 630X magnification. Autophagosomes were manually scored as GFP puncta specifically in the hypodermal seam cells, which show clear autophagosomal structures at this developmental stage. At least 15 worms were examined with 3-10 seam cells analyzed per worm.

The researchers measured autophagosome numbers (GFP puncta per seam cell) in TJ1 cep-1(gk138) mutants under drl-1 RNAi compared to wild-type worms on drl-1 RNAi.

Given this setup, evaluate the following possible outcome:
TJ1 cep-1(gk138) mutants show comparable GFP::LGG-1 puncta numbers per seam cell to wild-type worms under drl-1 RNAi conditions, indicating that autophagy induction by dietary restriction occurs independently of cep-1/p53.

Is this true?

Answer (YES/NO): NO